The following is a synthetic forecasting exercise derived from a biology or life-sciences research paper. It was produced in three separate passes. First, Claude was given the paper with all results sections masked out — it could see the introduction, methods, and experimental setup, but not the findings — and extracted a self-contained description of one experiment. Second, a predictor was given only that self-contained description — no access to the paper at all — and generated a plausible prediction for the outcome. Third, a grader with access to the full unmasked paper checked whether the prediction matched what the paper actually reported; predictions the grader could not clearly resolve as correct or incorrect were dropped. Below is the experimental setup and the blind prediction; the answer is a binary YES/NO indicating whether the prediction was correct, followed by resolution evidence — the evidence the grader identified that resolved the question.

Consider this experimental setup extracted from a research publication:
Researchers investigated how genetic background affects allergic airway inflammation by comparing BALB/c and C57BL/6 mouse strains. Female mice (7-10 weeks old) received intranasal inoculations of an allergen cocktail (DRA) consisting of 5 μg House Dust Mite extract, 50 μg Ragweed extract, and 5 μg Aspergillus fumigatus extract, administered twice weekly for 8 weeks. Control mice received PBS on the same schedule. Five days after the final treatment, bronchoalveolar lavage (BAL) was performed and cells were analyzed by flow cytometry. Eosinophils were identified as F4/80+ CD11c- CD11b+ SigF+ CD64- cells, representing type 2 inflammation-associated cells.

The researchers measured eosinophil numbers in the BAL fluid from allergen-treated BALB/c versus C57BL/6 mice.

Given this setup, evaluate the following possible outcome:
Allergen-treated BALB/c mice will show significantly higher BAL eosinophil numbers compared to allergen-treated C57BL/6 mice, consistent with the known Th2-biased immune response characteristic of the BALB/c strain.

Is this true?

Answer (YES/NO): YES